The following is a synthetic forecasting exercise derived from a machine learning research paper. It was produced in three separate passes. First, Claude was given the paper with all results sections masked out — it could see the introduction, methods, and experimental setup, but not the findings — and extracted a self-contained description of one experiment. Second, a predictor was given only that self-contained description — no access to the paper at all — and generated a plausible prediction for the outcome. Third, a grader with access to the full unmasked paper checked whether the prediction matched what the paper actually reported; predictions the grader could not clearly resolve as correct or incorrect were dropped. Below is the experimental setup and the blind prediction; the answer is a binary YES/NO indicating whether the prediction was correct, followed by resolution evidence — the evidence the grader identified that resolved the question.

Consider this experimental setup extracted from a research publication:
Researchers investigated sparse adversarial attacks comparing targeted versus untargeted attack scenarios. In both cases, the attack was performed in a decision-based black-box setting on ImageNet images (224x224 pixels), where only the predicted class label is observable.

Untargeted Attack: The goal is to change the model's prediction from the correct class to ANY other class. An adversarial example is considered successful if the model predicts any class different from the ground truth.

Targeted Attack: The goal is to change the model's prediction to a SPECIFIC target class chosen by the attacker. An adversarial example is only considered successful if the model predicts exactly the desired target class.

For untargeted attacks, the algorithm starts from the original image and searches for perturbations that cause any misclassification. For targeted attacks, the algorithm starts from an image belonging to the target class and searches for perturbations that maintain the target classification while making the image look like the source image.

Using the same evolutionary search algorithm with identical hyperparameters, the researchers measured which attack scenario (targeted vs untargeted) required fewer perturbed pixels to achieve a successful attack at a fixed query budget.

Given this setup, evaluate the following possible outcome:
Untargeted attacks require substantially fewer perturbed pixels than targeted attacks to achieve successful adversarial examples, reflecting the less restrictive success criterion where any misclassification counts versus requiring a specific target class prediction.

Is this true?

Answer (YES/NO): YES